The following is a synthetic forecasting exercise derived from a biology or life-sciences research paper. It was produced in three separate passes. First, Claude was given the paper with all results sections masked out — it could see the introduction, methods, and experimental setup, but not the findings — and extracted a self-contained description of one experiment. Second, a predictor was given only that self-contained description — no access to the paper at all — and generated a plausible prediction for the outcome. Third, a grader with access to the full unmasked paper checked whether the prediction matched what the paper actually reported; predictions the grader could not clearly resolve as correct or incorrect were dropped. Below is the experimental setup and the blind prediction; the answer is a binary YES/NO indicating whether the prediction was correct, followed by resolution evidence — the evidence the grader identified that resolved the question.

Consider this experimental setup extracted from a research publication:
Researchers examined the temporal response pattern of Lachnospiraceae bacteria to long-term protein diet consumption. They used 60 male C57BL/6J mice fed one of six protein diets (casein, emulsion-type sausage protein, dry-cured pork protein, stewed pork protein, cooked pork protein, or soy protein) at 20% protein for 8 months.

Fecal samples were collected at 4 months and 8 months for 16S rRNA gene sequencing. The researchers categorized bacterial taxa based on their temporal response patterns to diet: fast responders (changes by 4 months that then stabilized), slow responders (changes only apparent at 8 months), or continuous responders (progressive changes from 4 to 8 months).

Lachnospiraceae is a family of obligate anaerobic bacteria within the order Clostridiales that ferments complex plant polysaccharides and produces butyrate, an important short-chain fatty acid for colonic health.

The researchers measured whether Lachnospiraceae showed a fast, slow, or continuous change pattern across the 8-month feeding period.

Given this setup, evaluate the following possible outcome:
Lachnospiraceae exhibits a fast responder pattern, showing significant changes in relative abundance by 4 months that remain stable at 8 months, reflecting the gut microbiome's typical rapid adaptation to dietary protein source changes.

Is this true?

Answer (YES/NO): NO